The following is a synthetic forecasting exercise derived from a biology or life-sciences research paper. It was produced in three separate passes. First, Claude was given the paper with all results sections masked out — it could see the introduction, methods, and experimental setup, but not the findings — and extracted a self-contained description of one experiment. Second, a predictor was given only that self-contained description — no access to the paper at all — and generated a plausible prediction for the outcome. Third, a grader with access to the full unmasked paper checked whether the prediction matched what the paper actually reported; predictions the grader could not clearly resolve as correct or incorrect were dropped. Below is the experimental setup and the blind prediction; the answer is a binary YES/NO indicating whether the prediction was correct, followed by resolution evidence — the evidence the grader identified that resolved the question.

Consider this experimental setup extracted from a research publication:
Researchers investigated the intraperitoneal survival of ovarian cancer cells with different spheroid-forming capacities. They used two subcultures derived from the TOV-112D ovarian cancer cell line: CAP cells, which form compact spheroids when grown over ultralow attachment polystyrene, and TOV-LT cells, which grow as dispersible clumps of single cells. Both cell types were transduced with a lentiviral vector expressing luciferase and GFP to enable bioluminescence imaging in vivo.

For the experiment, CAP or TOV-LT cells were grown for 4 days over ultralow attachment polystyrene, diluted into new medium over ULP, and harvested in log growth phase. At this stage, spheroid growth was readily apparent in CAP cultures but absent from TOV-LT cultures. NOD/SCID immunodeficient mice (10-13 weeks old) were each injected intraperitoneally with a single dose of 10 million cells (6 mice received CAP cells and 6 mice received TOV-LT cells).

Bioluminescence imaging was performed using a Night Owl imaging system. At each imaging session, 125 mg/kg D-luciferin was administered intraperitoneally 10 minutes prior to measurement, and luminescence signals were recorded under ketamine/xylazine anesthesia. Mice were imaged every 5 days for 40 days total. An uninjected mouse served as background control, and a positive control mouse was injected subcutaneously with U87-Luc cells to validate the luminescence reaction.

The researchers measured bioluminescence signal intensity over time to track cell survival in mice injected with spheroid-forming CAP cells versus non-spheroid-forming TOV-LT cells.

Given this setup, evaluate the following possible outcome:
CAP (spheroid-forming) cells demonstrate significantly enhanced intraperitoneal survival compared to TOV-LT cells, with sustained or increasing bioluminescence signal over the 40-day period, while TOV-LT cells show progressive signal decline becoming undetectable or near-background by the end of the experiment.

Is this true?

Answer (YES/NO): NO